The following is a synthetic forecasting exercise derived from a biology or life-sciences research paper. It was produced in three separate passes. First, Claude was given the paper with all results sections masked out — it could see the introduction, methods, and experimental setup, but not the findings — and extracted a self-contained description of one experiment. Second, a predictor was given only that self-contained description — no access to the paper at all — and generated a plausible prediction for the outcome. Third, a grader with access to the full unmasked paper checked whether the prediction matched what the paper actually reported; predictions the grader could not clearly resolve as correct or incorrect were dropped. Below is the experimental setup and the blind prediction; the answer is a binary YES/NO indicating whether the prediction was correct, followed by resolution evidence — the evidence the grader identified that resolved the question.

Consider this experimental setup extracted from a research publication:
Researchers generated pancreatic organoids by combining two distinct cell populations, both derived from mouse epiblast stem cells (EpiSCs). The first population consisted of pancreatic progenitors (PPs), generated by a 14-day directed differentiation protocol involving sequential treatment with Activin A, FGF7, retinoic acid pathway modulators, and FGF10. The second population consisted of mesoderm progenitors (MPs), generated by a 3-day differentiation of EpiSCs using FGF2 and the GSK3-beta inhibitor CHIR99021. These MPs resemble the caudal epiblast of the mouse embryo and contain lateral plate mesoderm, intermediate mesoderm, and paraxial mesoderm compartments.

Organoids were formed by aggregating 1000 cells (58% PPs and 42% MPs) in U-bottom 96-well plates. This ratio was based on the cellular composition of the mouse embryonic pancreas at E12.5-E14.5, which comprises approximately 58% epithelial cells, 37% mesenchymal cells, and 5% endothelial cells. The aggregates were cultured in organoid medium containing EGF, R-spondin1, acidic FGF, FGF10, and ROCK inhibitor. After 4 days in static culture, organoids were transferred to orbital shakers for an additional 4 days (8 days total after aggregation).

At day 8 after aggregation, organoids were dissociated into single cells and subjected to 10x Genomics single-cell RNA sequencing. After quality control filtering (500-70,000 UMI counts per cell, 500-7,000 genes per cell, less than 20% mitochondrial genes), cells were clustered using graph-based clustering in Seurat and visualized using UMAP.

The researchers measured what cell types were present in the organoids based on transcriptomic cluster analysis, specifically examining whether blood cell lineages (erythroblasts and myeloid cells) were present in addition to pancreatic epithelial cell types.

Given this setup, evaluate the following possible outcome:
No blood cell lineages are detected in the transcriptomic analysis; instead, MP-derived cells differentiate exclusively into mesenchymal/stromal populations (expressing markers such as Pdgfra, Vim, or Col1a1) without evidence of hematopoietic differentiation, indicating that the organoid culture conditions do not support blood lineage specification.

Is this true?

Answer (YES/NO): NO